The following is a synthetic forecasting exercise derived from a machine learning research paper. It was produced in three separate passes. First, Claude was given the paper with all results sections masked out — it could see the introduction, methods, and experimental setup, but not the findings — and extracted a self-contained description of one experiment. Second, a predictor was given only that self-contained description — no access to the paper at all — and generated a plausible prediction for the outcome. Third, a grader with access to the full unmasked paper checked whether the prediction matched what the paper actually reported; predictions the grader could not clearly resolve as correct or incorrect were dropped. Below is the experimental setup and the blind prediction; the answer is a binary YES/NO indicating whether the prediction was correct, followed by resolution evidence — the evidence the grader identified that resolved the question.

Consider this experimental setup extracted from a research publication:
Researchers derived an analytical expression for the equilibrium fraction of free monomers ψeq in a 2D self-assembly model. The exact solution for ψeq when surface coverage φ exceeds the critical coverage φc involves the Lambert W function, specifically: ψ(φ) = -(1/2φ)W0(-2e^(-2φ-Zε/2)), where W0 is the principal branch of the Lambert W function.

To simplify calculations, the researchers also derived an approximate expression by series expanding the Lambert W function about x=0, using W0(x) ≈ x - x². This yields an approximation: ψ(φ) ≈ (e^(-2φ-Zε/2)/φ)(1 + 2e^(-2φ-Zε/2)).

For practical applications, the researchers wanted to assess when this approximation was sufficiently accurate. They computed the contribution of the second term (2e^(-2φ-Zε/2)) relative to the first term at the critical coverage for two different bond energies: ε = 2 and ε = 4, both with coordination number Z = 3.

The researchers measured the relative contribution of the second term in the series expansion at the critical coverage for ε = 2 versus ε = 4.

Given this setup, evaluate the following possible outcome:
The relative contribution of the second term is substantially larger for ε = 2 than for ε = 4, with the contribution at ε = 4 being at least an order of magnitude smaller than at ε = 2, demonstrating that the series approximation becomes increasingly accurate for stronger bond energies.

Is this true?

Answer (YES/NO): YES